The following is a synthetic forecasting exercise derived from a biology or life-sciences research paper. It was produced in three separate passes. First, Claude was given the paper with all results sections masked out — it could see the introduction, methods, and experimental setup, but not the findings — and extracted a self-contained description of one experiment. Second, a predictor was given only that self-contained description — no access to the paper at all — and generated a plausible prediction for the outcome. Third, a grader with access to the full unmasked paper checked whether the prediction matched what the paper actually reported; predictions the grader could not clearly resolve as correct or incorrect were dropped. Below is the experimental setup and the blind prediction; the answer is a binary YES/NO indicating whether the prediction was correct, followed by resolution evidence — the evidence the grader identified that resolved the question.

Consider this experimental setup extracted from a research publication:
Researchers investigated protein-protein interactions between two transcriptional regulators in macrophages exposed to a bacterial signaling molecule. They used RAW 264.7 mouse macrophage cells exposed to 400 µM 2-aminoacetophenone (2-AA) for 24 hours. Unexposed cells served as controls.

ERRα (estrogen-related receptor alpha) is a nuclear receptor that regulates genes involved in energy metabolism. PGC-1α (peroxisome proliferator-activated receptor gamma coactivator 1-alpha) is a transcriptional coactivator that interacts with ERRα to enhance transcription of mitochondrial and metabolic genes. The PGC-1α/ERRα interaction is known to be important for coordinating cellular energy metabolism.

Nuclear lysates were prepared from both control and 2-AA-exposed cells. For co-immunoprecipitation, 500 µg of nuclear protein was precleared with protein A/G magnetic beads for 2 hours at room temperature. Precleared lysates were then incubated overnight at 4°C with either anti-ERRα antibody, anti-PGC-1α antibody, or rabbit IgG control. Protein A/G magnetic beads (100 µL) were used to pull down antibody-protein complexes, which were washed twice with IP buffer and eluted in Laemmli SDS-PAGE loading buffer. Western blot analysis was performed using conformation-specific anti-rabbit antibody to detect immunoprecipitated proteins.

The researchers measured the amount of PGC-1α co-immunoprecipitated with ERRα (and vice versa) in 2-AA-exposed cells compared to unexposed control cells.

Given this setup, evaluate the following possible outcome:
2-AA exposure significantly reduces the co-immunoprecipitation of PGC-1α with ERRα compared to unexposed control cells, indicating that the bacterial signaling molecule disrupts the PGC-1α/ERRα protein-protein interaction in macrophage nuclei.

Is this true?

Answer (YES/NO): YES